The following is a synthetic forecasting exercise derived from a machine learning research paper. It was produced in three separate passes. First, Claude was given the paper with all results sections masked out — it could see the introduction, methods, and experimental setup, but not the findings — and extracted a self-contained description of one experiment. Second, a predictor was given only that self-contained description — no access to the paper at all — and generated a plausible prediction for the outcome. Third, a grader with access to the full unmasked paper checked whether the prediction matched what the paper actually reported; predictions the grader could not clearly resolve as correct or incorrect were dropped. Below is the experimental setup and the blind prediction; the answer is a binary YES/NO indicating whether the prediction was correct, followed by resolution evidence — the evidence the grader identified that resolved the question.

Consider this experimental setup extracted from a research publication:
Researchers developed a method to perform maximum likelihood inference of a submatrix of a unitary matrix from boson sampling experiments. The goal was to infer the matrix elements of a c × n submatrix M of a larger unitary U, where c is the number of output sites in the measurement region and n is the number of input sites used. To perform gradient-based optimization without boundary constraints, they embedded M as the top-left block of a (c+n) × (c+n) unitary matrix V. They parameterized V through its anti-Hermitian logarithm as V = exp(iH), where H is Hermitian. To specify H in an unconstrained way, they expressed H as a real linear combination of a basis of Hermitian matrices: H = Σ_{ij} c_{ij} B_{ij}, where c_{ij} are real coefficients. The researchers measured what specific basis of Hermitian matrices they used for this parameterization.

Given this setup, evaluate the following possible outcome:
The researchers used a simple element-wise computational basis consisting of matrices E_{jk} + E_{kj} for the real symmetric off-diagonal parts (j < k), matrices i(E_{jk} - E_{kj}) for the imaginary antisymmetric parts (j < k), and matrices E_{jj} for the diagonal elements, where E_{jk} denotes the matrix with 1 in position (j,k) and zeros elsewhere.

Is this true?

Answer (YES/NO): NO